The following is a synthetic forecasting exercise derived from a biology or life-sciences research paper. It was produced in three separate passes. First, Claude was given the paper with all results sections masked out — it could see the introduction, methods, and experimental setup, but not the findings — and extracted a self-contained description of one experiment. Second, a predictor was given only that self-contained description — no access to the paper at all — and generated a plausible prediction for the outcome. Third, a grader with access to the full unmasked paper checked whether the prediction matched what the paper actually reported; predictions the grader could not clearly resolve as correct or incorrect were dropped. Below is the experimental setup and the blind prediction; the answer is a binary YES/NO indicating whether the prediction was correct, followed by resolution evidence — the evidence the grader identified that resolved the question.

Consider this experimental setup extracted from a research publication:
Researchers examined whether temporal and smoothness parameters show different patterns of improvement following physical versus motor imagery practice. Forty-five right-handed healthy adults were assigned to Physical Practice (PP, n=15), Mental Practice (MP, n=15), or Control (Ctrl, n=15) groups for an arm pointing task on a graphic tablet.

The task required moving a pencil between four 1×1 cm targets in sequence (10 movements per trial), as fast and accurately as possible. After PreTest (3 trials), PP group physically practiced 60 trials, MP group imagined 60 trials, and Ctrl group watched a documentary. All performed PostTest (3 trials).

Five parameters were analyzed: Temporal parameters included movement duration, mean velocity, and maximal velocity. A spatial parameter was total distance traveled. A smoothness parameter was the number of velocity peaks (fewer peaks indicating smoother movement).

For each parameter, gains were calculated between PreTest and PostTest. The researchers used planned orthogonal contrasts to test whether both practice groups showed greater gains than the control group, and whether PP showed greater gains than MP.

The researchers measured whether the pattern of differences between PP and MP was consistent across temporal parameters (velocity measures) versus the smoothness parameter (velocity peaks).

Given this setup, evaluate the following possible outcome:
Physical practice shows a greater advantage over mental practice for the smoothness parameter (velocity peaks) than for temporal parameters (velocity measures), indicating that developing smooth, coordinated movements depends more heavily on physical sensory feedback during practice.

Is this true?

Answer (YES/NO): YES